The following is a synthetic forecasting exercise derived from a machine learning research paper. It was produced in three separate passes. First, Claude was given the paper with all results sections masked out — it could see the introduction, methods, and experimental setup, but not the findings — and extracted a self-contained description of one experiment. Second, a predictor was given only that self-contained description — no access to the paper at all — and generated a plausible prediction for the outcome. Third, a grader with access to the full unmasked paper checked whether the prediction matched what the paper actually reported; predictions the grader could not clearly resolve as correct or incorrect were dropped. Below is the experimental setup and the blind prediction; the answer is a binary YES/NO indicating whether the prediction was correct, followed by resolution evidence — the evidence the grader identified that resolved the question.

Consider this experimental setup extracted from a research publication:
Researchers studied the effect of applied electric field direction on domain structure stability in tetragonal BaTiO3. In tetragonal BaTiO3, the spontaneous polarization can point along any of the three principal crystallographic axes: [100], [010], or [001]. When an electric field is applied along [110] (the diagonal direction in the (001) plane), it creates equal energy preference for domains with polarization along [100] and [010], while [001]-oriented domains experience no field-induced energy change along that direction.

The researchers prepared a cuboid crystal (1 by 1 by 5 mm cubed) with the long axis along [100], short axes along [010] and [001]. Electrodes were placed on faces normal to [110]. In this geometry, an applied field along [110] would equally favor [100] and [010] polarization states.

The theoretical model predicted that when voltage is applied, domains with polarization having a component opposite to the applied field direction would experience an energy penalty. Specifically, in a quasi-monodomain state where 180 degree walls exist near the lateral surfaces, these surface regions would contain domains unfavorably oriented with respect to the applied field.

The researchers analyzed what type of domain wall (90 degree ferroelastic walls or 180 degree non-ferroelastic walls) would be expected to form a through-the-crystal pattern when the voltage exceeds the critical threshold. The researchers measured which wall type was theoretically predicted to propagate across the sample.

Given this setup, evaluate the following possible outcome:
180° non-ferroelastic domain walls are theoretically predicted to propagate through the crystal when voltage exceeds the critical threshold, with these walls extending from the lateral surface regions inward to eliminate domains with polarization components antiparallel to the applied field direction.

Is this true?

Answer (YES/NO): NO